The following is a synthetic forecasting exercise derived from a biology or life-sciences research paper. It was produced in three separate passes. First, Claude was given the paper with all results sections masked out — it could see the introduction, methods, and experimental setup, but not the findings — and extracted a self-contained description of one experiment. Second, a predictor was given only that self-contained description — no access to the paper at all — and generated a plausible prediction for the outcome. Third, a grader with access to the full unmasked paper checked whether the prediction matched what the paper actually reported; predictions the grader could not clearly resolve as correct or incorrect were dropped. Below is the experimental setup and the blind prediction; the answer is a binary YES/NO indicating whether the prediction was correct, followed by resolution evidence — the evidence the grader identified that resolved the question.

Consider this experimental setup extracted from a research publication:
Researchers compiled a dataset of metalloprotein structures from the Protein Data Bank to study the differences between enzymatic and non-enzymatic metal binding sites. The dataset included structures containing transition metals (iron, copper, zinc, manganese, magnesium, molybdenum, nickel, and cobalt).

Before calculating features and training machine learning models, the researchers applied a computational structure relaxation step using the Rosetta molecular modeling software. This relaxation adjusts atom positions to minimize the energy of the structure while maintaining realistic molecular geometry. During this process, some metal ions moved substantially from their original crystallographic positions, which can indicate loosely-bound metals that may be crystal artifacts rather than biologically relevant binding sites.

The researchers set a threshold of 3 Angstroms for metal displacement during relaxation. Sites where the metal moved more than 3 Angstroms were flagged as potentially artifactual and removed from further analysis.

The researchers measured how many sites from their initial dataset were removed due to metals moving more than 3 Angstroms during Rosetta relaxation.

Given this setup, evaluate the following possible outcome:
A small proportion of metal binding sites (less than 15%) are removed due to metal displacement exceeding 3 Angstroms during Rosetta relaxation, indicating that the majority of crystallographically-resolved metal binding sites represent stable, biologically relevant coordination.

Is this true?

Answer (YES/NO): YES